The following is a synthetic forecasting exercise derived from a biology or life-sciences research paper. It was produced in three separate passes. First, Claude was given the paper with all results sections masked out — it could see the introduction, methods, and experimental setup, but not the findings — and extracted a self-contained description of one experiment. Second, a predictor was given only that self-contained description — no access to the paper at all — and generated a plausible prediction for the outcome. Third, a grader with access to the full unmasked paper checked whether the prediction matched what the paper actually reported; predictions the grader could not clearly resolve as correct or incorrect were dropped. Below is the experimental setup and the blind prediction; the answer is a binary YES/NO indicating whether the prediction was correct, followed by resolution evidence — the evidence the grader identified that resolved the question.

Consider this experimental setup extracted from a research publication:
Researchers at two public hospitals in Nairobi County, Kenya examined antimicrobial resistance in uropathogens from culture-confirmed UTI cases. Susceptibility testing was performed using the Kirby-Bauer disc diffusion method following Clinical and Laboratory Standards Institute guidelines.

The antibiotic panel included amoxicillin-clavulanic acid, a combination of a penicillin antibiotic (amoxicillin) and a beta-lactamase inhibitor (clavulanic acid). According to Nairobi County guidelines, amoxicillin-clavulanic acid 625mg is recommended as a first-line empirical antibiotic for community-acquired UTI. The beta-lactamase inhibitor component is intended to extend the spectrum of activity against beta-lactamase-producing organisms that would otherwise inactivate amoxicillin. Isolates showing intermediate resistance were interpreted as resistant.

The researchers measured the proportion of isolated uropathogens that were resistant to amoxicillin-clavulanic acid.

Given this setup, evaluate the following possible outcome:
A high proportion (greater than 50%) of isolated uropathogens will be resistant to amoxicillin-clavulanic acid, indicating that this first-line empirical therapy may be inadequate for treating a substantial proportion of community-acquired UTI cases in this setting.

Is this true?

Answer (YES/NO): NO